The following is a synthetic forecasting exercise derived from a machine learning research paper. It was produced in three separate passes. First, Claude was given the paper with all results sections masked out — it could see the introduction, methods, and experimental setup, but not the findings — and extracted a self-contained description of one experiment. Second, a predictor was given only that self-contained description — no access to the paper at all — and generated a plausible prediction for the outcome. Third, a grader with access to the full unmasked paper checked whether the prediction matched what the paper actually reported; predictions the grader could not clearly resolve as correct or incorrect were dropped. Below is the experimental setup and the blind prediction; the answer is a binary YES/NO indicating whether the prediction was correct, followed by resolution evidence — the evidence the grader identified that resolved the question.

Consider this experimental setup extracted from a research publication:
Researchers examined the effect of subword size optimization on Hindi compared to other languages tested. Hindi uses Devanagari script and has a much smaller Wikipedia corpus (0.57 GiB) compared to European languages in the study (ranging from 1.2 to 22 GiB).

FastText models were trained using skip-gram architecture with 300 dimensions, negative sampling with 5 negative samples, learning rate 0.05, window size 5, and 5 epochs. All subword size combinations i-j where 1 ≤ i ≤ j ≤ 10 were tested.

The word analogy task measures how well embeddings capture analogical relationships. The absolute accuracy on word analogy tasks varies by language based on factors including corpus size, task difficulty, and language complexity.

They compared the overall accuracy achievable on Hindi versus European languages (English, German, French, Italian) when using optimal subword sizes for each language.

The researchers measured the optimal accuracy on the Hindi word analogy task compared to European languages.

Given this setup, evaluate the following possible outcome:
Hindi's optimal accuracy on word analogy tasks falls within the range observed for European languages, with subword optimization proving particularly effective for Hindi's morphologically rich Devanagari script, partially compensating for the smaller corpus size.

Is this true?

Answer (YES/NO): NO